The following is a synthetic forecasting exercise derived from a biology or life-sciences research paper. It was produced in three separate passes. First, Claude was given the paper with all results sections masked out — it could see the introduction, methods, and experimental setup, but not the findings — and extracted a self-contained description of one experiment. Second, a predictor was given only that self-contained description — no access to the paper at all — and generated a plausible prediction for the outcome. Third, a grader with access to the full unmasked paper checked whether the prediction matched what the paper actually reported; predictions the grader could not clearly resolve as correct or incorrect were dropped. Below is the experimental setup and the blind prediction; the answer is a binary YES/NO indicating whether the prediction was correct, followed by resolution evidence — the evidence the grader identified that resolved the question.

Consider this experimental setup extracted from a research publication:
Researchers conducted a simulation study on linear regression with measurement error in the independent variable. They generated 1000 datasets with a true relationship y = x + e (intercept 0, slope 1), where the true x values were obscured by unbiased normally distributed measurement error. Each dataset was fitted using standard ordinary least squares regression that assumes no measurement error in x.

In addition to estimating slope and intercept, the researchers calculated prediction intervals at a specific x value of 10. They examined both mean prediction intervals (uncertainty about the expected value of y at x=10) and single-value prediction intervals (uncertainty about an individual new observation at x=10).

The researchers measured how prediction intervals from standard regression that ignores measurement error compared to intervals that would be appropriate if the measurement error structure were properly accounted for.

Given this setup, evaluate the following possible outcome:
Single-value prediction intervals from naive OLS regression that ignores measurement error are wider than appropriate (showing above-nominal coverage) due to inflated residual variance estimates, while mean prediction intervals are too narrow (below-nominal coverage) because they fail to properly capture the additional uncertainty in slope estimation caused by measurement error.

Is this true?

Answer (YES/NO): NO